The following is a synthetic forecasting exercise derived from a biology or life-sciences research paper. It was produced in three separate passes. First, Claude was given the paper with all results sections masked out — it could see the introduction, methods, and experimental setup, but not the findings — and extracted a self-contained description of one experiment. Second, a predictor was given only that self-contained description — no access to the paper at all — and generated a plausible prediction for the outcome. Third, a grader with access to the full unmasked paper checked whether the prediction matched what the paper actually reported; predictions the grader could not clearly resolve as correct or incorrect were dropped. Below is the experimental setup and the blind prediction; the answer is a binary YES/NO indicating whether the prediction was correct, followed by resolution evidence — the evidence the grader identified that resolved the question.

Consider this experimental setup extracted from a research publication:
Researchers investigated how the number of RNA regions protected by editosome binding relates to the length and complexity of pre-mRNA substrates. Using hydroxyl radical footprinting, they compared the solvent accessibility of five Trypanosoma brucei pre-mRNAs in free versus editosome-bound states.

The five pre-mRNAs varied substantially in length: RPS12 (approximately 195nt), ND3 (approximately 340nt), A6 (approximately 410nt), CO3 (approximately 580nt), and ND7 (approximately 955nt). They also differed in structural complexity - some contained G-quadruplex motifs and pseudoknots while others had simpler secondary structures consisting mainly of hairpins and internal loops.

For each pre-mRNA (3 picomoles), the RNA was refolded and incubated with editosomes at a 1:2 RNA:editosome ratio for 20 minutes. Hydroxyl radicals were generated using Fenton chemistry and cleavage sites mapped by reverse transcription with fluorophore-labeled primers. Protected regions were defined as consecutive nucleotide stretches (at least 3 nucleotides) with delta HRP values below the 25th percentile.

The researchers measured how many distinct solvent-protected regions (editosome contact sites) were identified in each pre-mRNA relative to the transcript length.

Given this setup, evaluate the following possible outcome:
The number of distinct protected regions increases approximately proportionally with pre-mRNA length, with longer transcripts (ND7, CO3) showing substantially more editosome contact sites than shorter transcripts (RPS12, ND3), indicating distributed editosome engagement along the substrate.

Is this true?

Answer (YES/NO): NO